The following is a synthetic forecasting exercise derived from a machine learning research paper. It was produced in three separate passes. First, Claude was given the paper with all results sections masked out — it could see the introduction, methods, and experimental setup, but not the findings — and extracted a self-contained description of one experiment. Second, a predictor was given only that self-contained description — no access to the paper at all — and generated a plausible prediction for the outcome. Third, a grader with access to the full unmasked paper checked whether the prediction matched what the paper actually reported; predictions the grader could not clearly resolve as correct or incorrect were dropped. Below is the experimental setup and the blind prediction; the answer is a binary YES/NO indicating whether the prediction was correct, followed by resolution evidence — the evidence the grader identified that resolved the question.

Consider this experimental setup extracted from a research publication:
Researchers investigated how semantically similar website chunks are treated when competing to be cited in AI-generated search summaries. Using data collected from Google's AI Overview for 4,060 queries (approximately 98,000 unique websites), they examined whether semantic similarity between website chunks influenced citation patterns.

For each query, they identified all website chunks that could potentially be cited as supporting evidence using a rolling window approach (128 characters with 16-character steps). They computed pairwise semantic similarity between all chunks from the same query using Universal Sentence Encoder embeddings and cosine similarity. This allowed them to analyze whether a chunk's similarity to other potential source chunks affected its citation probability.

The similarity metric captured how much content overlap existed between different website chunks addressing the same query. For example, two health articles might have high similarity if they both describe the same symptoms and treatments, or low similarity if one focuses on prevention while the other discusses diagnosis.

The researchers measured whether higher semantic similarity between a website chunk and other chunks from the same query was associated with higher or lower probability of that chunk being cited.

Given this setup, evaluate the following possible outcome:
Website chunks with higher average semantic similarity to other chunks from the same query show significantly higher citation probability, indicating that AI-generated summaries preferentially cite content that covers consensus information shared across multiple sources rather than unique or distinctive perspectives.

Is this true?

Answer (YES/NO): YES